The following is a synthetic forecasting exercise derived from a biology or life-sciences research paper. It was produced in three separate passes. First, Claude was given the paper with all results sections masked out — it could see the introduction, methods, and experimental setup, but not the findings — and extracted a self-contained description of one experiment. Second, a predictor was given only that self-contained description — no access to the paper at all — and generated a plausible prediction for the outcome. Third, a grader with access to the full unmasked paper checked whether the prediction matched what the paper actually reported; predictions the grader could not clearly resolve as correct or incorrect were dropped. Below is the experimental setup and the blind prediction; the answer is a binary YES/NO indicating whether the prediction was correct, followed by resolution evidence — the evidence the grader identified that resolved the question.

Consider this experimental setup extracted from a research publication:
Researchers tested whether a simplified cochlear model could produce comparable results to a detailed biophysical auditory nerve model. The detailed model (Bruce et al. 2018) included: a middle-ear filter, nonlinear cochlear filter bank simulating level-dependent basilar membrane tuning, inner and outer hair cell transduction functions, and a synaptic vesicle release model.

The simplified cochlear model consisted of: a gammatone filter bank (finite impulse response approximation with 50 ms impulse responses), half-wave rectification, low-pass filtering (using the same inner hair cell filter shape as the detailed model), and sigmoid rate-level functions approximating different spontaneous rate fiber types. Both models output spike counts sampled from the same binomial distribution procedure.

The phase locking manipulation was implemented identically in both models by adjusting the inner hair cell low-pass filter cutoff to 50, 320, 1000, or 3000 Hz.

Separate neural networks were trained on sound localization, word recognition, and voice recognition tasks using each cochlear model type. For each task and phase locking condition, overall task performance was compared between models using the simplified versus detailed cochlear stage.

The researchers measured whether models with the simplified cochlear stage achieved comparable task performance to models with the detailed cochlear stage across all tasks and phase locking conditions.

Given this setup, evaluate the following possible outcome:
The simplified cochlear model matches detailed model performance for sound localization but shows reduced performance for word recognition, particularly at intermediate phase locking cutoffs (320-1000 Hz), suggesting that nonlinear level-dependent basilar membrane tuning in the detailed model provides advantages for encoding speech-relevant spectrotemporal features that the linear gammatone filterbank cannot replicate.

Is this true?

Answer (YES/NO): NO